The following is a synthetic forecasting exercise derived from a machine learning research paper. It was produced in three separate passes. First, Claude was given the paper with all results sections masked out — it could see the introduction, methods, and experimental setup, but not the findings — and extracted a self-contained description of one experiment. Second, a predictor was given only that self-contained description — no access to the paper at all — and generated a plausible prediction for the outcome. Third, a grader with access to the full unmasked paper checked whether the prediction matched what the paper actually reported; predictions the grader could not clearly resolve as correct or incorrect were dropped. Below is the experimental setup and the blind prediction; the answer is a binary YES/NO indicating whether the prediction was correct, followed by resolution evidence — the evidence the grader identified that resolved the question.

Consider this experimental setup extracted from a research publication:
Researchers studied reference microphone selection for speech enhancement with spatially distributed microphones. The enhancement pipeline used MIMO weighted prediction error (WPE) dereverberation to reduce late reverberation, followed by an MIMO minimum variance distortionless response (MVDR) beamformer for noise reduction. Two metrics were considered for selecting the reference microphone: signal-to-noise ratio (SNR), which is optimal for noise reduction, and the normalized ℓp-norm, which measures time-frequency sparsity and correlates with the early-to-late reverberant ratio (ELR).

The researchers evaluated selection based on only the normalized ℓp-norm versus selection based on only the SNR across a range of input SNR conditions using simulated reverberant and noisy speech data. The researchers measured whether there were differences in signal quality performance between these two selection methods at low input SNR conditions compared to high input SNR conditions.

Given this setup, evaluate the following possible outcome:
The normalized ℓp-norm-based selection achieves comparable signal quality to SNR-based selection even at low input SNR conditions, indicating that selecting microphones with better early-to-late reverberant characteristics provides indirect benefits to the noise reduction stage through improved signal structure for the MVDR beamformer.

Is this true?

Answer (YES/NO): YES